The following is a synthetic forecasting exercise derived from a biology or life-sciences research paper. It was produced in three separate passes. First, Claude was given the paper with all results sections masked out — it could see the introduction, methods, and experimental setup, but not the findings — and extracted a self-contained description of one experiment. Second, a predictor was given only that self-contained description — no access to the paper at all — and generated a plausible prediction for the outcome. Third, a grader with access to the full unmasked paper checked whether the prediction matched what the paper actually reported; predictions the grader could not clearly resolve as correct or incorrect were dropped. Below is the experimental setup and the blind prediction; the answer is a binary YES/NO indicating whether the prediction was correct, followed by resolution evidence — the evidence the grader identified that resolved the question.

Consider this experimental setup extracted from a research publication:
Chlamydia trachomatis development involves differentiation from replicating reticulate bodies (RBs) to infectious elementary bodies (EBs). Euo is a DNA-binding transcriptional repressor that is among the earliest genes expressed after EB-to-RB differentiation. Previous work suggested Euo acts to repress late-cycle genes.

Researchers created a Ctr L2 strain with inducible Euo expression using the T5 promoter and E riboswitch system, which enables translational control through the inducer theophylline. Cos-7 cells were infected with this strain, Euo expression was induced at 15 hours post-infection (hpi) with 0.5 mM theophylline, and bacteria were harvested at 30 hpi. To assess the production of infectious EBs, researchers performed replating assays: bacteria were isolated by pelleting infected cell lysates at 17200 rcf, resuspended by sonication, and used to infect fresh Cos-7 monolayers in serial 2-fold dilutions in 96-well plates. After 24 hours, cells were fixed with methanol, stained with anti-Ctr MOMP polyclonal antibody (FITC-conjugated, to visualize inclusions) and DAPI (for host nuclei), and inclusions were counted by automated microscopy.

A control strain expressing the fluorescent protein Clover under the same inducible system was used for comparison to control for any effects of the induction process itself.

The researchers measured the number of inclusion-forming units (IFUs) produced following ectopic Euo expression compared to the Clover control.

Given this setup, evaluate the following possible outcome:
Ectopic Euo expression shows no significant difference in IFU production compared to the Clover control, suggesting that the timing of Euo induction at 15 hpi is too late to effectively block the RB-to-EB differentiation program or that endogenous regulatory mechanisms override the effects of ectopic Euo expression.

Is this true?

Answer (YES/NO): NO